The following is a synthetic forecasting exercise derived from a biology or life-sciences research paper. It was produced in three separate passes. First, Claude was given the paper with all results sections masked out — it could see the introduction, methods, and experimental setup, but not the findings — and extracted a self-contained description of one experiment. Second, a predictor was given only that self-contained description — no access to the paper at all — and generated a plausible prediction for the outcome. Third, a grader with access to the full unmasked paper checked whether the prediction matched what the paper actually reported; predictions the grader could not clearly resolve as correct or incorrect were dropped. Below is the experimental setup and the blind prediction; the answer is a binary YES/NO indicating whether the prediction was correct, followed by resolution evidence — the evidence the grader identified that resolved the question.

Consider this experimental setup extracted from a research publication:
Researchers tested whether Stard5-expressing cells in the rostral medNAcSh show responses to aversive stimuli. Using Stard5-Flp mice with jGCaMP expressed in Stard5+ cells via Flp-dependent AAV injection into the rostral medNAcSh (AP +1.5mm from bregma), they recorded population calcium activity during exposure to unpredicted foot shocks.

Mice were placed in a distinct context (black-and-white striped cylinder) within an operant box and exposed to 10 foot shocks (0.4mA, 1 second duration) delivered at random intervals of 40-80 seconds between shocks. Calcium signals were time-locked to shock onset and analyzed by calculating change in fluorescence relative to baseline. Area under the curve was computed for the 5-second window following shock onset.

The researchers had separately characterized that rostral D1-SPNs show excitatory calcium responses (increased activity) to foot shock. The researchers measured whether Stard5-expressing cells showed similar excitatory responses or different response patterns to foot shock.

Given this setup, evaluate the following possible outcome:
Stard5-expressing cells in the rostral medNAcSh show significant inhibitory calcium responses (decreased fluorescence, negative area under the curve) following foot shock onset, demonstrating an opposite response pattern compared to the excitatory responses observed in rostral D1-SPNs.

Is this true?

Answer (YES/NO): NO